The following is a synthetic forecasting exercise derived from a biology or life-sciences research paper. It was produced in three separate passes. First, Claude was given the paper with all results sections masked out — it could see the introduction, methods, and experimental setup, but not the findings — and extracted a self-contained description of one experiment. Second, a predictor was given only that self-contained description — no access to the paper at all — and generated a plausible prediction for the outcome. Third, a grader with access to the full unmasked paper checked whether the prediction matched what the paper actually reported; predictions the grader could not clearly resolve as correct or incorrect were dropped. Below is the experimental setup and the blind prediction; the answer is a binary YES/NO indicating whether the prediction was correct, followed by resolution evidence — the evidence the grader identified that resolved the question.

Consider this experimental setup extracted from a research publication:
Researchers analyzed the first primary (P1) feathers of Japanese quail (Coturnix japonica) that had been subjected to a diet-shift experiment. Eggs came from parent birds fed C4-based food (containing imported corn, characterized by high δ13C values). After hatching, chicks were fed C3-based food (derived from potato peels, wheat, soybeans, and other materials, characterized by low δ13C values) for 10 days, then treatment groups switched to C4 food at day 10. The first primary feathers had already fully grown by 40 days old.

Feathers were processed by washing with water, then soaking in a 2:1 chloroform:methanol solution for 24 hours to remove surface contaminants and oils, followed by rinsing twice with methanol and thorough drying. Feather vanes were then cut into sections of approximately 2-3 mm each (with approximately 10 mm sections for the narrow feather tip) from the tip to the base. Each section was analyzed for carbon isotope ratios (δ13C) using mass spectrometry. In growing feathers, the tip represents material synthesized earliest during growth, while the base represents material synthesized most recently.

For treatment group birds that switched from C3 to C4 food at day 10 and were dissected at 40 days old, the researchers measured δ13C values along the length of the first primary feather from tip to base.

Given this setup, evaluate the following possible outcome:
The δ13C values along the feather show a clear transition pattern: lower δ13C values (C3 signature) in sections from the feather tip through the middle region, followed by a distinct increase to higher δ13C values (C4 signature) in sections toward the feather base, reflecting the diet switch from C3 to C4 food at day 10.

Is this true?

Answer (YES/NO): YES